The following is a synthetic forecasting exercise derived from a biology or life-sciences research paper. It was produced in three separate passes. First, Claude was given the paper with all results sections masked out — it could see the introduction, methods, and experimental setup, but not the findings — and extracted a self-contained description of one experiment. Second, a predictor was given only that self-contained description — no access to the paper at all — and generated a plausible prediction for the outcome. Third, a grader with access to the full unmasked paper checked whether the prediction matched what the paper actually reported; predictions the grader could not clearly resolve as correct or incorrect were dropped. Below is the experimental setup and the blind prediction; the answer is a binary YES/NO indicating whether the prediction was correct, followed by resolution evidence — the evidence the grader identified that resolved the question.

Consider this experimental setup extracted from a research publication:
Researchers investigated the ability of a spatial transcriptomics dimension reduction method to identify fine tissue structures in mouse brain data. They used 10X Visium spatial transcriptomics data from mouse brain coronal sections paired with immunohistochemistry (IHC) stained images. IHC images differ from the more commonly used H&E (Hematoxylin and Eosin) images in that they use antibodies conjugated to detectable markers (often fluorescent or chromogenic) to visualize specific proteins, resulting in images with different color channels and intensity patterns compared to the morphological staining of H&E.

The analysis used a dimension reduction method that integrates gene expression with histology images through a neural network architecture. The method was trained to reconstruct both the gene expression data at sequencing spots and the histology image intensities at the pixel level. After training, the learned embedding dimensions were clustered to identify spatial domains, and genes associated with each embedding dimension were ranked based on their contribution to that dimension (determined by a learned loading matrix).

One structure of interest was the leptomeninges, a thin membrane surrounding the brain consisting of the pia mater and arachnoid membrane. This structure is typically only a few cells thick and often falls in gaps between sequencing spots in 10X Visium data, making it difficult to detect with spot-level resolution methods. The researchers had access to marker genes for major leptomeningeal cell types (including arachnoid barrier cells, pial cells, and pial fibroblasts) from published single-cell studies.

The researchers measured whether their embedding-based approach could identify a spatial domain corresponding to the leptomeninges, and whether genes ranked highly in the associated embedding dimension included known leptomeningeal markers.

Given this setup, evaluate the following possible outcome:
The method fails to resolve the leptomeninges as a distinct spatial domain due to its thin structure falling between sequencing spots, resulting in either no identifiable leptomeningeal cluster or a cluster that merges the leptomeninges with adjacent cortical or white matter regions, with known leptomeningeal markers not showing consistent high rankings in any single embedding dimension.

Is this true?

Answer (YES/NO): NO